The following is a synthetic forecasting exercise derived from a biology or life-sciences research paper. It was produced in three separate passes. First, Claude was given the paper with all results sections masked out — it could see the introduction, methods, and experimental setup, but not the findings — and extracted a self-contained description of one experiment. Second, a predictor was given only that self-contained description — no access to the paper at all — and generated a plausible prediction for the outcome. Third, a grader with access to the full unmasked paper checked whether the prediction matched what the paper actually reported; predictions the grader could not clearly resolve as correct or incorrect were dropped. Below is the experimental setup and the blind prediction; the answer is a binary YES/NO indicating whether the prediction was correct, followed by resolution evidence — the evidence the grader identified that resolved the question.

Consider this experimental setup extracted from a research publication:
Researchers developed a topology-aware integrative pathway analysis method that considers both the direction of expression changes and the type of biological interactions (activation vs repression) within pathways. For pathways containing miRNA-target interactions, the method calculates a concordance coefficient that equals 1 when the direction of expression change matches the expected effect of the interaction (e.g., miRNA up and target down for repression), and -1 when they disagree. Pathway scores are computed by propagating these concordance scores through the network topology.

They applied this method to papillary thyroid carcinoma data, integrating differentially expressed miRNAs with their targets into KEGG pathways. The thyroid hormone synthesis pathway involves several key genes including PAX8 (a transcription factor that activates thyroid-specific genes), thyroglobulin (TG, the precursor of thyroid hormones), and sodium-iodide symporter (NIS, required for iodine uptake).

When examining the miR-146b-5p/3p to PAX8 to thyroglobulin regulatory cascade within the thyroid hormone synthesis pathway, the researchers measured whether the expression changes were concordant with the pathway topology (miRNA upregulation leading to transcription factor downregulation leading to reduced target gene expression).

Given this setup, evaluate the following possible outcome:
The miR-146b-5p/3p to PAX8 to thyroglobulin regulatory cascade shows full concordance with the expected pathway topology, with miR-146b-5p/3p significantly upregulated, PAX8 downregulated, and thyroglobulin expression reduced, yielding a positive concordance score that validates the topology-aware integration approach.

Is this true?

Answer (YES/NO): YES